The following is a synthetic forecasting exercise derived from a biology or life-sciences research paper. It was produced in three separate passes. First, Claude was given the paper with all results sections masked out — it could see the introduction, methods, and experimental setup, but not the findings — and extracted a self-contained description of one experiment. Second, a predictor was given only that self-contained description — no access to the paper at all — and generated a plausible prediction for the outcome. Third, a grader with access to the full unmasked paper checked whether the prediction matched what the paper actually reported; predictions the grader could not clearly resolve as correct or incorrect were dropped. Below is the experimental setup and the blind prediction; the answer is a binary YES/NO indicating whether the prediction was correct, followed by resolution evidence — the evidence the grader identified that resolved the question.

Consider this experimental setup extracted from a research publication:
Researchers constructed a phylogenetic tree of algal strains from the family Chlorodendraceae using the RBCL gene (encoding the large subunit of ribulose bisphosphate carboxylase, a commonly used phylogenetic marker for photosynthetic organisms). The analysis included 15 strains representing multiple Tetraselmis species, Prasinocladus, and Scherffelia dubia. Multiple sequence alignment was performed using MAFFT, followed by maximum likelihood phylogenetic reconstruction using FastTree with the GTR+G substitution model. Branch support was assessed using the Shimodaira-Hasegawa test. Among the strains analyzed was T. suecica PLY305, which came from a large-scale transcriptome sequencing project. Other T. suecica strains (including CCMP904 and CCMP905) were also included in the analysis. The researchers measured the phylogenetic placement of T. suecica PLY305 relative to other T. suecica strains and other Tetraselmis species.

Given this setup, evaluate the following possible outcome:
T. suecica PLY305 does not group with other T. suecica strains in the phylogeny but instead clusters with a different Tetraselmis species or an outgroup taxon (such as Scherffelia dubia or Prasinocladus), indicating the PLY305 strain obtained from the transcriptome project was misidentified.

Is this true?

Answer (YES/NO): YES